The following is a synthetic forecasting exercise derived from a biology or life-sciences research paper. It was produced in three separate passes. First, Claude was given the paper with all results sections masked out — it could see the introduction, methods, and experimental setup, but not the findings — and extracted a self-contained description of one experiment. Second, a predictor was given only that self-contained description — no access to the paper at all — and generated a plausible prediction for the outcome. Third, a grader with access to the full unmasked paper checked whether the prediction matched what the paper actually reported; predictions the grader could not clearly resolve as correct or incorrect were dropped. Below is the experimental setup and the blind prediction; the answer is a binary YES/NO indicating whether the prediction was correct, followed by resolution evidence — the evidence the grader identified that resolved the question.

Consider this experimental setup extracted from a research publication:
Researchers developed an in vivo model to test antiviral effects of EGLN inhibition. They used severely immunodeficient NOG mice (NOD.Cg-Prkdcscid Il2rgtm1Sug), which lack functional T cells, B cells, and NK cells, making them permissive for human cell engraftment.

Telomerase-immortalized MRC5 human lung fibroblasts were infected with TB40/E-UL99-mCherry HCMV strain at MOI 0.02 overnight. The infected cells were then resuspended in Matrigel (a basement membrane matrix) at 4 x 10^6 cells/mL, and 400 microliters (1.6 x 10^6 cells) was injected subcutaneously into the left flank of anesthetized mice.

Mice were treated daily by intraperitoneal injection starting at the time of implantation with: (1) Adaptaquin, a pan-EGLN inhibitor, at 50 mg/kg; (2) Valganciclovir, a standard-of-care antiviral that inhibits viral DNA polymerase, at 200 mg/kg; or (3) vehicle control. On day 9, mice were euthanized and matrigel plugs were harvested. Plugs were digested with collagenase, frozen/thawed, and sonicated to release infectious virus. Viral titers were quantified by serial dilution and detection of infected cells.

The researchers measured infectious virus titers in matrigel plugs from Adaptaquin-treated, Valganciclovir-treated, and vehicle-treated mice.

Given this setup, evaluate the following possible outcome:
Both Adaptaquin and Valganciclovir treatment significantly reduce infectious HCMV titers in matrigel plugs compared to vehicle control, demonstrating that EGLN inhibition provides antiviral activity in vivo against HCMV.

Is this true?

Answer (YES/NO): YES